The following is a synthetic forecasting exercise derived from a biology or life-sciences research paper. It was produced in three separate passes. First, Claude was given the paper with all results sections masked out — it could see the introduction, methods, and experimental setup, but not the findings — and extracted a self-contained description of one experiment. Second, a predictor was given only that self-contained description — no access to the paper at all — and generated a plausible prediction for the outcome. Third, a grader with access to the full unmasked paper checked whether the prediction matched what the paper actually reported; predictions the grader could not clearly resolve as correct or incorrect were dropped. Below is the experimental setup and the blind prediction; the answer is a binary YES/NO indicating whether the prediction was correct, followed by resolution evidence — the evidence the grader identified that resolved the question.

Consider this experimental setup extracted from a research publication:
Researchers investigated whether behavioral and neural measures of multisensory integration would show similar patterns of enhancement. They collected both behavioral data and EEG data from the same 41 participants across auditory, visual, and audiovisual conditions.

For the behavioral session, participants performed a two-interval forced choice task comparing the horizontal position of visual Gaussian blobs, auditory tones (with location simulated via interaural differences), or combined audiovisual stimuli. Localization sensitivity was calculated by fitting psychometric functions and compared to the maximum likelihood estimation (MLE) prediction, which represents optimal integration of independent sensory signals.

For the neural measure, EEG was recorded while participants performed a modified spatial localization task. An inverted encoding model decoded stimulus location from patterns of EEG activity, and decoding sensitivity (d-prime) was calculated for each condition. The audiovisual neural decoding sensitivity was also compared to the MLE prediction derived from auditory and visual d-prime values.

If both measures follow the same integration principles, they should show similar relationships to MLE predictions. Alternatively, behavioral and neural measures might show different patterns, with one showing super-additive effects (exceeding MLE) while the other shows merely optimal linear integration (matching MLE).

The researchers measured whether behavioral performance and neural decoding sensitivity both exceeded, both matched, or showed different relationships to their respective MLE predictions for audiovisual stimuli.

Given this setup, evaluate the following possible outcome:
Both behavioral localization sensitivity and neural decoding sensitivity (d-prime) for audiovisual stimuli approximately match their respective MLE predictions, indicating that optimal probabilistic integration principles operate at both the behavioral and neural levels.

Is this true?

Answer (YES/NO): NO